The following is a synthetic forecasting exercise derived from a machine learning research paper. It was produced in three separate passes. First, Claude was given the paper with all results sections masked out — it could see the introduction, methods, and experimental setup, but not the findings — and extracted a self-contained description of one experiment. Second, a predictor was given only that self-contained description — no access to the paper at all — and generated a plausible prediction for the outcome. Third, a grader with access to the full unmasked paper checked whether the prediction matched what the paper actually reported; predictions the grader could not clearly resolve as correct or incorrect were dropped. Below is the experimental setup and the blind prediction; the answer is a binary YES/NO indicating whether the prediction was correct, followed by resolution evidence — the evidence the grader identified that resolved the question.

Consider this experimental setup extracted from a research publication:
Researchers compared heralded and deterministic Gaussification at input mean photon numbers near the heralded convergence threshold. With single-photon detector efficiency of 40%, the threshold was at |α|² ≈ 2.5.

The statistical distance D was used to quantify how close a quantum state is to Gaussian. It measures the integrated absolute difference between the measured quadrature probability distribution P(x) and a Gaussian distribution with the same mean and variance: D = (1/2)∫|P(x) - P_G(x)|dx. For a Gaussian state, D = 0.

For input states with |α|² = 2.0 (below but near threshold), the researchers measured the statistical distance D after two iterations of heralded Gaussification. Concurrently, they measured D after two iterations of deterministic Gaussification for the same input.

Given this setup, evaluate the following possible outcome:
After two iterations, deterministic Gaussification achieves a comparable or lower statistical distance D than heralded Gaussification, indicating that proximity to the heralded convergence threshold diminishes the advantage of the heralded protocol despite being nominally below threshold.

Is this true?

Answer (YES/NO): YES